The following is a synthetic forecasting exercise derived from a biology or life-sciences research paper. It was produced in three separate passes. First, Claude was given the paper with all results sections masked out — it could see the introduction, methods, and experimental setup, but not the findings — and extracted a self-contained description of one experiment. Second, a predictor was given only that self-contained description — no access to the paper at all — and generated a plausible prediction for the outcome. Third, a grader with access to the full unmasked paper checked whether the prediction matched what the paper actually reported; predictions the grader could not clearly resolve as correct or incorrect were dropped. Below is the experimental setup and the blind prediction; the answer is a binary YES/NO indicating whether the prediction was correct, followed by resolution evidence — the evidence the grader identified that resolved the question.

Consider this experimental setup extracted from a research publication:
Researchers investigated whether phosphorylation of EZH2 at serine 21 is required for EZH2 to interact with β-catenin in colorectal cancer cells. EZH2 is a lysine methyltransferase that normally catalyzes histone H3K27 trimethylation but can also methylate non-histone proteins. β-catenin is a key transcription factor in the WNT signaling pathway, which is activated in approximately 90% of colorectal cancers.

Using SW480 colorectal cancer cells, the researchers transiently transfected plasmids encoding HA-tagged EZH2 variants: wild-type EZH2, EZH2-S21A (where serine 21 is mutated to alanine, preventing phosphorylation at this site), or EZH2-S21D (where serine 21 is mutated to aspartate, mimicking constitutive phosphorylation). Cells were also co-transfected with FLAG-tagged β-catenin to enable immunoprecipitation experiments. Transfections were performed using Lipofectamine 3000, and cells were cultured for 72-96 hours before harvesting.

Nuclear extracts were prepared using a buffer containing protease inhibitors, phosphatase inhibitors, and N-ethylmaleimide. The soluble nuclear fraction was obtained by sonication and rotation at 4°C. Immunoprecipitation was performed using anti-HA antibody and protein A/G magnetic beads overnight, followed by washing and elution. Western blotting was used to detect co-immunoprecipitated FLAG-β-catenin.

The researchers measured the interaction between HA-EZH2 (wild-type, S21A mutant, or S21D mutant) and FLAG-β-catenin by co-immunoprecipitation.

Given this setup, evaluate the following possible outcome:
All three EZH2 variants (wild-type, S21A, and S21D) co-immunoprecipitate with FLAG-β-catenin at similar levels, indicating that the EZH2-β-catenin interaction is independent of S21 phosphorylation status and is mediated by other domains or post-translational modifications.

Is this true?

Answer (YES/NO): NO